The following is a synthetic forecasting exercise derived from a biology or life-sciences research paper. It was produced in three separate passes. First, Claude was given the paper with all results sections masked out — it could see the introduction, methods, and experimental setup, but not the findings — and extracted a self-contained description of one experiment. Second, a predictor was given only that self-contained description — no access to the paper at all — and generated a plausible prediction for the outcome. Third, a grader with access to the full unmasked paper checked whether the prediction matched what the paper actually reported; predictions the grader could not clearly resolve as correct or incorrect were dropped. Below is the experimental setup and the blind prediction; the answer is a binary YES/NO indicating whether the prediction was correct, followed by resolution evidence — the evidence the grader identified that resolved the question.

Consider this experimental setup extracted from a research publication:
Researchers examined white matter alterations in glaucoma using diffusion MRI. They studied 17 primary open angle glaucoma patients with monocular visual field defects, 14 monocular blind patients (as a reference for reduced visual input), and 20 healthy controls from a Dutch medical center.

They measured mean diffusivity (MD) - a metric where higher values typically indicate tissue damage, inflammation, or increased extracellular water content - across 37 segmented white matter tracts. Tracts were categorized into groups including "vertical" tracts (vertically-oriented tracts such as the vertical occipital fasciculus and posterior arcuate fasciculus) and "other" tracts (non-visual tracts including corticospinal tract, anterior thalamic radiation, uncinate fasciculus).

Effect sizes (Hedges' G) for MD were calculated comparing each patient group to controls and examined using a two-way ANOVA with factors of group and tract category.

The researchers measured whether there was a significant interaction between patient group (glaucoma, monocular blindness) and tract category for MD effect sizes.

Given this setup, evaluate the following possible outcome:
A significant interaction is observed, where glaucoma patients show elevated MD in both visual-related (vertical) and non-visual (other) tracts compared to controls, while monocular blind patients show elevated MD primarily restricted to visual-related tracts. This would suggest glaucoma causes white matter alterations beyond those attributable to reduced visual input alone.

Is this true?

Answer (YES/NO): NO